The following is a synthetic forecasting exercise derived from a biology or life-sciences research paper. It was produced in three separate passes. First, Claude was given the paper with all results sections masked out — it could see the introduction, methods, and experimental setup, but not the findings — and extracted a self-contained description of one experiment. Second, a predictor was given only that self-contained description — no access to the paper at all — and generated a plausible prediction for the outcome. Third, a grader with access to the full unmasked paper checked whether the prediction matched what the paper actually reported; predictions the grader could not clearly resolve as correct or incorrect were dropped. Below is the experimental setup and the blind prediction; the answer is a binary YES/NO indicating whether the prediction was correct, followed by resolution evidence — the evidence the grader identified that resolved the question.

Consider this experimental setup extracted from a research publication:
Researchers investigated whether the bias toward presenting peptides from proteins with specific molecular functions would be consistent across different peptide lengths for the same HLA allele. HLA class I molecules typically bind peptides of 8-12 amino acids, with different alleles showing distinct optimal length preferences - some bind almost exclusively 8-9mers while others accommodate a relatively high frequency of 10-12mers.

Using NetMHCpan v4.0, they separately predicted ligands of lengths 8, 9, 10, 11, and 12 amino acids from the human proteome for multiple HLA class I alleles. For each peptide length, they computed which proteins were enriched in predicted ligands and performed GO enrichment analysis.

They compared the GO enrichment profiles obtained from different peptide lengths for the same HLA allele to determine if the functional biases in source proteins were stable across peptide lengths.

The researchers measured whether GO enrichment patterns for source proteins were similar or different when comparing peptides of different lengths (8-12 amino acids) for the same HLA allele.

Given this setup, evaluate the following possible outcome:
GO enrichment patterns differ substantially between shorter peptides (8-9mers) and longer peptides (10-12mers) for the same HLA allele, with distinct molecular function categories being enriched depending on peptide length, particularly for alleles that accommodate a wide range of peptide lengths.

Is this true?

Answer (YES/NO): NO